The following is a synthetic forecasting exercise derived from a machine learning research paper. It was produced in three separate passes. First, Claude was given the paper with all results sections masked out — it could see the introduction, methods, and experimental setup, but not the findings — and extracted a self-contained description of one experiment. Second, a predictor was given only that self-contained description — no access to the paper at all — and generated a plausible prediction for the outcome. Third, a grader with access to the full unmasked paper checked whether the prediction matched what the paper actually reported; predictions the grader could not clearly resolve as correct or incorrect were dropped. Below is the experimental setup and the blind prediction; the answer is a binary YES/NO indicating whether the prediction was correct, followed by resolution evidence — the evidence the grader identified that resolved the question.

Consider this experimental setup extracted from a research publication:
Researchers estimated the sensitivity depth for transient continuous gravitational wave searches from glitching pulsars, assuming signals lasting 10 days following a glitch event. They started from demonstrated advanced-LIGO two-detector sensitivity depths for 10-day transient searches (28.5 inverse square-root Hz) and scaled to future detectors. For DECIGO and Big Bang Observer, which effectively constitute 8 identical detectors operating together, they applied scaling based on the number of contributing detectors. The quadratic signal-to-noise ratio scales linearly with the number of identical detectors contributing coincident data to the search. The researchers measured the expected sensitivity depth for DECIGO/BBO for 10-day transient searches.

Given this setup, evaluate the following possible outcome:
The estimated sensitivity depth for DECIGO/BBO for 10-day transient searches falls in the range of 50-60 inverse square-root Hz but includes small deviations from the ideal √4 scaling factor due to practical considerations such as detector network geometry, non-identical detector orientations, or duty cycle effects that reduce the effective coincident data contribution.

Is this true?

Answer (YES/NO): NO